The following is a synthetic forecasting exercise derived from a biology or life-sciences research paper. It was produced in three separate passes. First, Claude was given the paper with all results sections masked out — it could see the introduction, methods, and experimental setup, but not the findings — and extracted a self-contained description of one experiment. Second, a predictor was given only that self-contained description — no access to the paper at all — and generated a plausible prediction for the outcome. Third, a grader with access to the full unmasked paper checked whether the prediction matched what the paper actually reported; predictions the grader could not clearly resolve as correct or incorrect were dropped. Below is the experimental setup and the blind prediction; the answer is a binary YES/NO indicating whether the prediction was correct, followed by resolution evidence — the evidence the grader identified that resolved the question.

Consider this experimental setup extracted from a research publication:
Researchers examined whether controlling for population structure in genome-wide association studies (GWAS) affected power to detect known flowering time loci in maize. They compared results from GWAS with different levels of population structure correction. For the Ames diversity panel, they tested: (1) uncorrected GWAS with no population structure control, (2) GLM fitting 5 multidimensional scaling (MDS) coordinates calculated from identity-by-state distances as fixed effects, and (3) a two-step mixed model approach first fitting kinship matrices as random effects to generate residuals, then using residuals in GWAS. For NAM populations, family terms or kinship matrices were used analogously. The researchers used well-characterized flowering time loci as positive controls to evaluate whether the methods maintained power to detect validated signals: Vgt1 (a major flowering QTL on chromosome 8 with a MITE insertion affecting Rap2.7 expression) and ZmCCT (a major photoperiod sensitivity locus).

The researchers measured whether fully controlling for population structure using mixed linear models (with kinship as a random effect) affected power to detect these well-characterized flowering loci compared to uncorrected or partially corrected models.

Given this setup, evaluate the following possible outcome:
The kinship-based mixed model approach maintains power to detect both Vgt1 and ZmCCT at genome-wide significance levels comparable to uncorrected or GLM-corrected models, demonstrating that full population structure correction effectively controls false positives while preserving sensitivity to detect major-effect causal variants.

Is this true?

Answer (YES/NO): NO